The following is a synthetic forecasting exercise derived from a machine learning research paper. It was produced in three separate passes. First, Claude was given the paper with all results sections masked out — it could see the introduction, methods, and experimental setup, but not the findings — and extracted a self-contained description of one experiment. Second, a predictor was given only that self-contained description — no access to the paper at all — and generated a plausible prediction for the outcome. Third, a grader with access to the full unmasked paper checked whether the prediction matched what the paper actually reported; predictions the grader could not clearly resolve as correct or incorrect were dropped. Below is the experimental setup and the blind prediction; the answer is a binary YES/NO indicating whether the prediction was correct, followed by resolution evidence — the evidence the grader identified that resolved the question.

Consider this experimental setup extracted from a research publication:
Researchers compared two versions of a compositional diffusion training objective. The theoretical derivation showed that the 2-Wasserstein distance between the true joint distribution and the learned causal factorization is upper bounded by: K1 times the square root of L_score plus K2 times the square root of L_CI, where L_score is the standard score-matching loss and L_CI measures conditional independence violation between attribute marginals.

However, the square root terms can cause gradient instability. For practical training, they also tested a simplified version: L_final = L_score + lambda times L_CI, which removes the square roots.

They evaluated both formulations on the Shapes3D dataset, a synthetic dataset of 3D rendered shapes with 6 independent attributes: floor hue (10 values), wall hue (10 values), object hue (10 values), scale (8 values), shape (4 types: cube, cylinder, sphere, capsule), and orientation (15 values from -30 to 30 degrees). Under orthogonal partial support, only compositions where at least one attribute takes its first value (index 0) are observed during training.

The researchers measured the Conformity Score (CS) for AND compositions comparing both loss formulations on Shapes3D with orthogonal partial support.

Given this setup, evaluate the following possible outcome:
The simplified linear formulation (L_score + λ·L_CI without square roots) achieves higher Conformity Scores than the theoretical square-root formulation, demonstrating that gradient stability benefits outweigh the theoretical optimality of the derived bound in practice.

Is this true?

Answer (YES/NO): YES